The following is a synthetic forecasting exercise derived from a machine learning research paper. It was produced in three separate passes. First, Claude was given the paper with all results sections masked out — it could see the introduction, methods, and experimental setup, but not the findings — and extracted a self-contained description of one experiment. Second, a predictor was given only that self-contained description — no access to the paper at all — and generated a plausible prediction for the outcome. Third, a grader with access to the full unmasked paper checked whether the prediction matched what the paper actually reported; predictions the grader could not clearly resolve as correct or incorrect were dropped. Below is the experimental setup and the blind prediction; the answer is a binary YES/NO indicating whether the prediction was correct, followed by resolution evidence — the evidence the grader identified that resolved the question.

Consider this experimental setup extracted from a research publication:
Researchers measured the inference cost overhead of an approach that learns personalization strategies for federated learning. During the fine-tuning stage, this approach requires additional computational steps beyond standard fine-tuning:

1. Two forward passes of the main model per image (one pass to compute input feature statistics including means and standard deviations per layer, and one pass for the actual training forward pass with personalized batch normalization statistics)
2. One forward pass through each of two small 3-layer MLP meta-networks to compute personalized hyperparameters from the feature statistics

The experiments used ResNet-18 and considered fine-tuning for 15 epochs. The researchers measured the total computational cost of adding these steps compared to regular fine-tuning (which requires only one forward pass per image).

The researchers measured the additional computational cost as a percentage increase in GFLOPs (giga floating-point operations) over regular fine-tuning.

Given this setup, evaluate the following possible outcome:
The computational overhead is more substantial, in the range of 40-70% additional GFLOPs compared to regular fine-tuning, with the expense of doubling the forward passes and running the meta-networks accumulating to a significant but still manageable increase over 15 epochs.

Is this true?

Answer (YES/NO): NO